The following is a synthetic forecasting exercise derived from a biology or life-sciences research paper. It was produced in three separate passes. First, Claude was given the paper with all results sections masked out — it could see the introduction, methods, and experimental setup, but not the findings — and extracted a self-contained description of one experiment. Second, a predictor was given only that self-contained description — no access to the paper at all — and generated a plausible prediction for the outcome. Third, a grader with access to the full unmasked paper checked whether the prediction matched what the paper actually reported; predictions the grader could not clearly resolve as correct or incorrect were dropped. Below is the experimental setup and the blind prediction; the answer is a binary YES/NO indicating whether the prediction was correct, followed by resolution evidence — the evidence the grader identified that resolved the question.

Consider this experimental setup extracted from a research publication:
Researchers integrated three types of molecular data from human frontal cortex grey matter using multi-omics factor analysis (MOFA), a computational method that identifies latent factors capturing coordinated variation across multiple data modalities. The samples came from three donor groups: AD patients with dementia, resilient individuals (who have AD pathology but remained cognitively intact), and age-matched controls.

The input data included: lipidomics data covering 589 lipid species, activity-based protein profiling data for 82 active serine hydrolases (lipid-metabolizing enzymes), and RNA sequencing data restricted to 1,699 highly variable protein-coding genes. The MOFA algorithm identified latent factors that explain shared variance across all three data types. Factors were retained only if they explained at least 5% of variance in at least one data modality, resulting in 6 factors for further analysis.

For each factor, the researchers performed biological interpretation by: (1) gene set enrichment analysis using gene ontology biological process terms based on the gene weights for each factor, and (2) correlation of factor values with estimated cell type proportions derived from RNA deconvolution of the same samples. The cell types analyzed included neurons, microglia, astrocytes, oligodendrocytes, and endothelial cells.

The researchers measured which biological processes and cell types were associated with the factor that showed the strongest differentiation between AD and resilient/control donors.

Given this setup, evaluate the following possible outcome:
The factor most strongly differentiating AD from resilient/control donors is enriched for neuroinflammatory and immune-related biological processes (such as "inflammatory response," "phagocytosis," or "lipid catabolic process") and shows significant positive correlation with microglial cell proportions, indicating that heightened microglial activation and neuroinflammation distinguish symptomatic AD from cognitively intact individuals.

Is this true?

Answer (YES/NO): NO